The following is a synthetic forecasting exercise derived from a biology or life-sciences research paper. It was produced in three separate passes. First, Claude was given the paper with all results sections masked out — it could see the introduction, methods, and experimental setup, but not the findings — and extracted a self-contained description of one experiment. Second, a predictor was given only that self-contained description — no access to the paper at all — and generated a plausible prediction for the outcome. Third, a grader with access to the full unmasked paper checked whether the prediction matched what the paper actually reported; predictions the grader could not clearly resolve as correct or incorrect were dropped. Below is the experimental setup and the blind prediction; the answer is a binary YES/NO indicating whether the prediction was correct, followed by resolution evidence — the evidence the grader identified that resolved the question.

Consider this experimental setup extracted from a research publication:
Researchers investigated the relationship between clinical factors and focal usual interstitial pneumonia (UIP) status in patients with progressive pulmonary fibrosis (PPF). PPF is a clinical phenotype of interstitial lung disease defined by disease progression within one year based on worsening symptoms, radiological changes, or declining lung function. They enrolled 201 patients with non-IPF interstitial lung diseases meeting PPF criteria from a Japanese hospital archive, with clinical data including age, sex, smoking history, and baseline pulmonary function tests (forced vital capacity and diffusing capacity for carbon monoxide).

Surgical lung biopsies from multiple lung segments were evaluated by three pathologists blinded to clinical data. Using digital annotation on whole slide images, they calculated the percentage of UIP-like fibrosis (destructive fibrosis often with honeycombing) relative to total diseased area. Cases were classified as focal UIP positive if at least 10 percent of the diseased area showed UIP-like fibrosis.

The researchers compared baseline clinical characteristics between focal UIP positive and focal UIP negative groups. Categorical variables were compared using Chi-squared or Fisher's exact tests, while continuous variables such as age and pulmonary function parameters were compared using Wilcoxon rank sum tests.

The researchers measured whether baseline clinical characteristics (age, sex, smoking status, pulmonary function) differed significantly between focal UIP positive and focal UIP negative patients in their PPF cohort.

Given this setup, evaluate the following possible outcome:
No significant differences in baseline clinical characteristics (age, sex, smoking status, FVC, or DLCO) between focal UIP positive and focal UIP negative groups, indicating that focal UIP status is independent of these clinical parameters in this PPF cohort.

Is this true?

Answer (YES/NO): NO